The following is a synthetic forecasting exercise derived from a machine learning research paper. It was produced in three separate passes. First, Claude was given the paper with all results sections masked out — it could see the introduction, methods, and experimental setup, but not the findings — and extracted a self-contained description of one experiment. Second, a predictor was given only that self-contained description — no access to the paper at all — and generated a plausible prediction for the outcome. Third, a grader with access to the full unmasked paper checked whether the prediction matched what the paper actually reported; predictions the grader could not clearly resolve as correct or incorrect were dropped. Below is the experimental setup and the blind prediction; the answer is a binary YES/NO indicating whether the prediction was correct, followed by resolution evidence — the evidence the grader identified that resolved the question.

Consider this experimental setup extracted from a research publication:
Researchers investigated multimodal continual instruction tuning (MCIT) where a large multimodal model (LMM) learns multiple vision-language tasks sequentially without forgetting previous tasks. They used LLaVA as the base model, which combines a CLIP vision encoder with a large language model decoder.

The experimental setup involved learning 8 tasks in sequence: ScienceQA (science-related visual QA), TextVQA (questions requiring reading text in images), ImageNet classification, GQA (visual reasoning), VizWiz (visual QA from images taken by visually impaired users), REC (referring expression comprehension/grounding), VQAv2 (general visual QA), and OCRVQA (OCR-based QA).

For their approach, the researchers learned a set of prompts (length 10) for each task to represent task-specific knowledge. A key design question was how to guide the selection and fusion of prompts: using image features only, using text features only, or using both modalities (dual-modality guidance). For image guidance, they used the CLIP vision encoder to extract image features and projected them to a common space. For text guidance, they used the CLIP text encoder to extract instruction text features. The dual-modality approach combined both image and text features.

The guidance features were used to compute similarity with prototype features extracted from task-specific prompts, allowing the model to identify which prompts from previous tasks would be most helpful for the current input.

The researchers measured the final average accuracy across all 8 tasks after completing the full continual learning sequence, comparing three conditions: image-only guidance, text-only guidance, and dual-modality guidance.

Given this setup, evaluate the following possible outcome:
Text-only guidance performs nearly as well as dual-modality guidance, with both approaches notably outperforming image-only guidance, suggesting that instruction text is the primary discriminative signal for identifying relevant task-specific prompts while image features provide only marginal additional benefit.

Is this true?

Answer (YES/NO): NO